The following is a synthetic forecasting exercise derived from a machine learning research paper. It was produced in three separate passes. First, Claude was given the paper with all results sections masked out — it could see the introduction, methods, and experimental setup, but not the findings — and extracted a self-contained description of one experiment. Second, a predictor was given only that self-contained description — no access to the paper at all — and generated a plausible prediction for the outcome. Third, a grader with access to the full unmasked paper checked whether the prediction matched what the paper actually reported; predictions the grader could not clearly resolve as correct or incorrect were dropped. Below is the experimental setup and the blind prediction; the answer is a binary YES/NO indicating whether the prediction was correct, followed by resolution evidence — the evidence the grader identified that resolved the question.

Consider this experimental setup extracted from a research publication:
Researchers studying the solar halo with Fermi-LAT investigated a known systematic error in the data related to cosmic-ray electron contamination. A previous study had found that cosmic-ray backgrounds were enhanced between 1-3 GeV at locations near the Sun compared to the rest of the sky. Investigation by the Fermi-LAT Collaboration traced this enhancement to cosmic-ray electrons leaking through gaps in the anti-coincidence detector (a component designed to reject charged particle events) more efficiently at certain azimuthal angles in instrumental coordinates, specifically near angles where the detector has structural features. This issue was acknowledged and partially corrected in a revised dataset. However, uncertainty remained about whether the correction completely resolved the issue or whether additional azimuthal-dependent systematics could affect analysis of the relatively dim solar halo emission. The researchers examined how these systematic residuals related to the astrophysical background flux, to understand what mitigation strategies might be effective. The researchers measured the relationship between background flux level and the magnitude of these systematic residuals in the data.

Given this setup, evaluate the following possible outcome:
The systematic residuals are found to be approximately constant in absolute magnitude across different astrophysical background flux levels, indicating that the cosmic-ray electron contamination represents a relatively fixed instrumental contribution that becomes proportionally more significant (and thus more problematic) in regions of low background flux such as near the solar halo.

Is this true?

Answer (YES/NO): NO